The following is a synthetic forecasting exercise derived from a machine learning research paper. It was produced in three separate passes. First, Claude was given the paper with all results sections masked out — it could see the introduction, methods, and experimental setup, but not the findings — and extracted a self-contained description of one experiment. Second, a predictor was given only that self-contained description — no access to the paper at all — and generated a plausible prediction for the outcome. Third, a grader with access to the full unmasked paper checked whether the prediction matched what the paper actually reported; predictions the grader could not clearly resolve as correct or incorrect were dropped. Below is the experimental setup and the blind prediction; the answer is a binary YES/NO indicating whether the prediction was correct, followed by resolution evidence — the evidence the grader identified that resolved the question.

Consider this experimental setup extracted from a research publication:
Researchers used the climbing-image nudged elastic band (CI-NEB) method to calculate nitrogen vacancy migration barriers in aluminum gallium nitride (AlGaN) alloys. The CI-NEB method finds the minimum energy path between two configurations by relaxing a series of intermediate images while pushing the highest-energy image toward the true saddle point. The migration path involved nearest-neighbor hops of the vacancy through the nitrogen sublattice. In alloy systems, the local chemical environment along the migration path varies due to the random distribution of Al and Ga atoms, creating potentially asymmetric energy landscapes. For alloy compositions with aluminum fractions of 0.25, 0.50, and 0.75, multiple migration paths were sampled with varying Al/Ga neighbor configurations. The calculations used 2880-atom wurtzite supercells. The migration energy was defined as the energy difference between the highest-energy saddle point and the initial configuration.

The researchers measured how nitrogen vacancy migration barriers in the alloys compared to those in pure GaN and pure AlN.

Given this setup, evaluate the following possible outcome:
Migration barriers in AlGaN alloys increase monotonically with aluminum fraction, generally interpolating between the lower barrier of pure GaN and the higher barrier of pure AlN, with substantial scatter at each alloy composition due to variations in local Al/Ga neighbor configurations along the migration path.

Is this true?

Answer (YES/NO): NO